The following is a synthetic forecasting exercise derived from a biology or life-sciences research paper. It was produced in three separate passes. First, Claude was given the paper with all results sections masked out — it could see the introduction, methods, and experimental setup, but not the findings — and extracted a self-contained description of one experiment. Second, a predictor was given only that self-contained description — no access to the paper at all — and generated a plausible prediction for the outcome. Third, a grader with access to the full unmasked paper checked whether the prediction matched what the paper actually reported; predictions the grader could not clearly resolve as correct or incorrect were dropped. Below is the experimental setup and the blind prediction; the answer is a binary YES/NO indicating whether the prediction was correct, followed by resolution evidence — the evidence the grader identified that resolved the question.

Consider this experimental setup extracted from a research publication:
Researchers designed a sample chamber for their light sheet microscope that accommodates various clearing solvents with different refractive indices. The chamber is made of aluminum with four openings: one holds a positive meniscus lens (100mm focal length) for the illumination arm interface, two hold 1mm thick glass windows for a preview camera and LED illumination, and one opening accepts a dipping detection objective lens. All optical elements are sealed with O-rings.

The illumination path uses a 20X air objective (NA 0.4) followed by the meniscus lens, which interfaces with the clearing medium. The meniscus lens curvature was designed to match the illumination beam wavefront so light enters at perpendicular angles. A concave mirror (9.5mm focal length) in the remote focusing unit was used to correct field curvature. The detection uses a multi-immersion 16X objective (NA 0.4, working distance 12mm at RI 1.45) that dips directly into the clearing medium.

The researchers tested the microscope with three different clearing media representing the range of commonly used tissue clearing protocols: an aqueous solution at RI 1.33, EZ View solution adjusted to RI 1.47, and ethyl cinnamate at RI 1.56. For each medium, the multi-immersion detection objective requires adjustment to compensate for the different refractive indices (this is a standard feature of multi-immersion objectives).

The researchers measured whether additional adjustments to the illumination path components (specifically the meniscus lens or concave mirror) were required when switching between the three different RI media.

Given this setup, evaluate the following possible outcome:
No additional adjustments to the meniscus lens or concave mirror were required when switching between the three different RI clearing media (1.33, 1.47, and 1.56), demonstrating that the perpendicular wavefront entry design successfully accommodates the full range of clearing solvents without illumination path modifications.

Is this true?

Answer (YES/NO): YES